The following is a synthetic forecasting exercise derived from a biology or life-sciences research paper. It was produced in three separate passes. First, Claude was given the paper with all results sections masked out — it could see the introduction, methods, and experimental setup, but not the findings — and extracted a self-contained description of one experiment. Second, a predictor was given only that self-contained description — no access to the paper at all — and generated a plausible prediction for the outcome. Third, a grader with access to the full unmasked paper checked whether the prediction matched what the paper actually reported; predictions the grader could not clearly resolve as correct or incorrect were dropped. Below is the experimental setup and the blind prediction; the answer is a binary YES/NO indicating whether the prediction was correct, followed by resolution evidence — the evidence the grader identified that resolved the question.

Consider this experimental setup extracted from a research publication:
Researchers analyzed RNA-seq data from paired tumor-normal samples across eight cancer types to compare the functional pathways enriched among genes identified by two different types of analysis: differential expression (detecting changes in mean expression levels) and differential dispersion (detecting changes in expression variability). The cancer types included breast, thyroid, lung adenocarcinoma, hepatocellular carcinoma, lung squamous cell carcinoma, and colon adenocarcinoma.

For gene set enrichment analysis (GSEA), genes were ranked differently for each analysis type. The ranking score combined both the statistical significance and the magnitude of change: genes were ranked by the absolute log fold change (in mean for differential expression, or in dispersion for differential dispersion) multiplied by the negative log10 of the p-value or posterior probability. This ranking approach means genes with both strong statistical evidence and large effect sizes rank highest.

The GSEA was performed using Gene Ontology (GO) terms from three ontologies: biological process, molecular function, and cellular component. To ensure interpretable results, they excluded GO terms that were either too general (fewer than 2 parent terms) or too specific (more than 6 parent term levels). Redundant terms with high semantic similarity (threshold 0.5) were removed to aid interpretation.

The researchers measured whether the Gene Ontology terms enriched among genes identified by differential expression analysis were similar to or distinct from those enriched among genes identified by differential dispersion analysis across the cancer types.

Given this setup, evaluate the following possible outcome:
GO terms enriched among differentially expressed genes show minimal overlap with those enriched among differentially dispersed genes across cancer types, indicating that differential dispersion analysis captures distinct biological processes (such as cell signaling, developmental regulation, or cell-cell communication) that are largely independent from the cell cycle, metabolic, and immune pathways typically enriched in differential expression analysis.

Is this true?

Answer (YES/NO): NO